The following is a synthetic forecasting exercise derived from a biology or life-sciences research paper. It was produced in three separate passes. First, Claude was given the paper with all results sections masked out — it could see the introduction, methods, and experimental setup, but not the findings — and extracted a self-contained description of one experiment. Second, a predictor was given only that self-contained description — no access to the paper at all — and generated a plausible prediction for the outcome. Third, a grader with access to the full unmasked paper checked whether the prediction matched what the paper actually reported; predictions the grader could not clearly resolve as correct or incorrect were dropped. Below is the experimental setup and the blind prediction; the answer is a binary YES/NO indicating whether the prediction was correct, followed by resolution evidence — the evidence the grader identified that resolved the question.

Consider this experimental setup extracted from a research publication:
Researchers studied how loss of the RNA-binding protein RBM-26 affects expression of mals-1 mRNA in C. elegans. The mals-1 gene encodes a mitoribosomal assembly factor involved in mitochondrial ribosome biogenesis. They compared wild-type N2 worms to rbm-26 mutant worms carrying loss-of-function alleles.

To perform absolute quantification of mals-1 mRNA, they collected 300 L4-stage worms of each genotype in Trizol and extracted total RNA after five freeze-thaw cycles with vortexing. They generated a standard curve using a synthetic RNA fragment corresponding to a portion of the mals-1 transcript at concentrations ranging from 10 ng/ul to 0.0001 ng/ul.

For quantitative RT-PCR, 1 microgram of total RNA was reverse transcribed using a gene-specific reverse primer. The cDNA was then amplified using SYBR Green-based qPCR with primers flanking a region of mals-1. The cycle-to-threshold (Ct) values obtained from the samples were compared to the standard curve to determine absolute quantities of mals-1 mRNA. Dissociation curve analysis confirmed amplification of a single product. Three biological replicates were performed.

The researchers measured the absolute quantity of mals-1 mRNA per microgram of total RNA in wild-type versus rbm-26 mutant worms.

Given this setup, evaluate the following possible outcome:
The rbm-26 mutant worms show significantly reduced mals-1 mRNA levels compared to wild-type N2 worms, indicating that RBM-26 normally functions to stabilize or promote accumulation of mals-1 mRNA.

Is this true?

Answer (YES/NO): NO